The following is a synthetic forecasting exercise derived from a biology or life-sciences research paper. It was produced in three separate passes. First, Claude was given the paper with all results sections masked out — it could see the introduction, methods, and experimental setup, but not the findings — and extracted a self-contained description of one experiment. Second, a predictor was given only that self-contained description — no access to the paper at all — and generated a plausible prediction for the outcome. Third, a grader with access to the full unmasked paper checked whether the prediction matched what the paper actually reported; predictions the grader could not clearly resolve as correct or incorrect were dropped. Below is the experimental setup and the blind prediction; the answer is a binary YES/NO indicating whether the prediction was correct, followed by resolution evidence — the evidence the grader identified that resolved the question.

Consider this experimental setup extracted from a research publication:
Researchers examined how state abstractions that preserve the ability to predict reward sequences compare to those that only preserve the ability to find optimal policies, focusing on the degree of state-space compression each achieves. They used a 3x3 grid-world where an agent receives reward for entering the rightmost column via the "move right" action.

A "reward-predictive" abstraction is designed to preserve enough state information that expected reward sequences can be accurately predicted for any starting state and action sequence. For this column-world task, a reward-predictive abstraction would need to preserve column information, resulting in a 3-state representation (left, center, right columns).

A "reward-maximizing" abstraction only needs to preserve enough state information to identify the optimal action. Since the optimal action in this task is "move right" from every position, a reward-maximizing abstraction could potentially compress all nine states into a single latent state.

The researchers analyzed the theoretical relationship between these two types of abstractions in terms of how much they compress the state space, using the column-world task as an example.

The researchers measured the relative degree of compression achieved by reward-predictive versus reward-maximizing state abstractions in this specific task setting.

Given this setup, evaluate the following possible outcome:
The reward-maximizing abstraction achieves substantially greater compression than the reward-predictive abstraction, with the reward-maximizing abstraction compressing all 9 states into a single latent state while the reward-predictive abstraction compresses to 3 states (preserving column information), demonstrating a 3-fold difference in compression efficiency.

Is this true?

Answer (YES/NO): YES